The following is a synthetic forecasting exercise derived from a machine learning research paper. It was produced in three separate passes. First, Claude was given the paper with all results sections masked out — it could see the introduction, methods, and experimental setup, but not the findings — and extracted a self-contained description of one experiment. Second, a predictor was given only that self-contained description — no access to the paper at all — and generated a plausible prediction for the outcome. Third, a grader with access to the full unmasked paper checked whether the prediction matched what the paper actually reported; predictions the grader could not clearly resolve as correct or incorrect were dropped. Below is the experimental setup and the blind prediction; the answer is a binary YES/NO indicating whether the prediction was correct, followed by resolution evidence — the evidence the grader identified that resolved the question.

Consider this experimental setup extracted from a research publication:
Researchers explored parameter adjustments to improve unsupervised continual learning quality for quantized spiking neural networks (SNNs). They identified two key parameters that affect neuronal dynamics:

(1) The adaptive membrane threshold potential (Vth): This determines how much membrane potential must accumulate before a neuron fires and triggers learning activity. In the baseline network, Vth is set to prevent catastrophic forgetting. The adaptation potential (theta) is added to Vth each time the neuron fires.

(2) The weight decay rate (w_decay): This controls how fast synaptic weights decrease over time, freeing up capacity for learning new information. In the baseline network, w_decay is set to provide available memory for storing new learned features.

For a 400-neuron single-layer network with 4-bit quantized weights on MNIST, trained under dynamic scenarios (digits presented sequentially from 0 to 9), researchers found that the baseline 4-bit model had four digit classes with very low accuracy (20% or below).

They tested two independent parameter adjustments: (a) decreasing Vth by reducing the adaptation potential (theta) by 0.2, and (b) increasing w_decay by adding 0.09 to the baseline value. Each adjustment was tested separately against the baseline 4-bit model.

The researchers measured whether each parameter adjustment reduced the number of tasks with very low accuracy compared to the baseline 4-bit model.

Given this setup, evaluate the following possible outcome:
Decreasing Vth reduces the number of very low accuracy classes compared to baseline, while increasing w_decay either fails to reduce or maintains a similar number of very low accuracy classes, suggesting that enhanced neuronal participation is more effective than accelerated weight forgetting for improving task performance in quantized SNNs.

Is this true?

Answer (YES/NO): NO